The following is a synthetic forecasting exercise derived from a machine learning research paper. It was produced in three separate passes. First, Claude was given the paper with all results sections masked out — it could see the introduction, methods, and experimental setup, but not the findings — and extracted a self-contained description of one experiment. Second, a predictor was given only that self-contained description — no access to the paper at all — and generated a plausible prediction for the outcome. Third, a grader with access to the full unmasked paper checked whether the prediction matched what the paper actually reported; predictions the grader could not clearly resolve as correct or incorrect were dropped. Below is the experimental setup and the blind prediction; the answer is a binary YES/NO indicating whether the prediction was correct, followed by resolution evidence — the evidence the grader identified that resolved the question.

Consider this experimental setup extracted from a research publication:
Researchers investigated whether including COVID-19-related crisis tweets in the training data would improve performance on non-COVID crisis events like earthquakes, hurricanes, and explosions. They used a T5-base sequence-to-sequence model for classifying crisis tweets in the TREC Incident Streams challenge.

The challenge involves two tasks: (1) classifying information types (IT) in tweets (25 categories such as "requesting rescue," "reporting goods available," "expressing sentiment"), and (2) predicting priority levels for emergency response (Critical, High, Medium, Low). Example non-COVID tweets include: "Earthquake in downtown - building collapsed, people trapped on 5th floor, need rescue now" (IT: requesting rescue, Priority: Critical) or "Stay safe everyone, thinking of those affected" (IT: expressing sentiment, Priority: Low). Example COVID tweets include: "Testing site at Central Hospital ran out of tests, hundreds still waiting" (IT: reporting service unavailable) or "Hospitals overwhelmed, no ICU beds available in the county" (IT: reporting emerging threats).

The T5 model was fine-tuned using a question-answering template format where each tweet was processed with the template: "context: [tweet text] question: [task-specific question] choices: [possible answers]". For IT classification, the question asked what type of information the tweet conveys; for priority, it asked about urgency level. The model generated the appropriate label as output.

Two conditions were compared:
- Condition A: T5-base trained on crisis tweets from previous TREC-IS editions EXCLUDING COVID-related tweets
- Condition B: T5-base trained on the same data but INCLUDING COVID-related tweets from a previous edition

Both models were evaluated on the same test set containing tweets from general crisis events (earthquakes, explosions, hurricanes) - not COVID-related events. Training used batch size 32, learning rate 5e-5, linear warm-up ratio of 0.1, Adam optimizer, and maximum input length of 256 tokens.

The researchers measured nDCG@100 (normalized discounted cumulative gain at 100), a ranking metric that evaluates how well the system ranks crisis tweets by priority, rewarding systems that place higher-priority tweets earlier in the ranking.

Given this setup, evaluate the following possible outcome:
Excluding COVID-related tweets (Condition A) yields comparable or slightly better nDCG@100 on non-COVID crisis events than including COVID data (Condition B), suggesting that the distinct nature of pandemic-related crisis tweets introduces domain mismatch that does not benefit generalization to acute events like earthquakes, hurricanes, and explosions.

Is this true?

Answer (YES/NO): NO